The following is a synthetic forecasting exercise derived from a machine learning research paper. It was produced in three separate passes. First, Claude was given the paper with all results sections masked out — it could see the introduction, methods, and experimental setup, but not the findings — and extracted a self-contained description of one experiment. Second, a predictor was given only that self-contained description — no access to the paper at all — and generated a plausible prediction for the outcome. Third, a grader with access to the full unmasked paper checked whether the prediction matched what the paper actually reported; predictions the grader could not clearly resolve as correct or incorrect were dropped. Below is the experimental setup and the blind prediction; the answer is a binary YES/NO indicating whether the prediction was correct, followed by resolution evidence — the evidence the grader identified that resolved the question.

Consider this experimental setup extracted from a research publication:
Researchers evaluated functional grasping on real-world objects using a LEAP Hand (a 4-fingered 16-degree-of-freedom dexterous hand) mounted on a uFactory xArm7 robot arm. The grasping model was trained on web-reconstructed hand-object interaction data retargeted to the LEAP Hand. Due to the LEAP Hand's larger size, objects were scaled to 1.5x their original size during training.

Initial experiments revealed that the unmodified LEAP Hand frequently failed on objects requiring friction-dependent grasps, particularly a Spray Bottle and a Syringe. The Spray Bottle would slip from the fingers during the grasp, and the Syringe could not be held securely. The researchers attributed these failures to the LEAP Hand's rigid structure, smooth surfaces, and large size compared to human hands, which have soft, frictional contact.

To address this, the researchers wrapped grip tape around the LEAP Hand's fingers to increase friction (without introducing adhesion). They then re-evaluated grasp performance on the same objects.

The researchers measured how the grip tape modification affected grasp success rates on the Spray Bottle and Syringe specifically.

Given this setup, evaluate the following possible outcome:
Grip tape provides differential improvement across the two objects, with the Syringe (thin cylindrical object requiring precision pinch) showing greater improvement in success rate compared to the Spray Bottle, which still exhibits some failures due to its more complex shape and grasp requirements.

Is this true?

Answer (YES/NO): NO